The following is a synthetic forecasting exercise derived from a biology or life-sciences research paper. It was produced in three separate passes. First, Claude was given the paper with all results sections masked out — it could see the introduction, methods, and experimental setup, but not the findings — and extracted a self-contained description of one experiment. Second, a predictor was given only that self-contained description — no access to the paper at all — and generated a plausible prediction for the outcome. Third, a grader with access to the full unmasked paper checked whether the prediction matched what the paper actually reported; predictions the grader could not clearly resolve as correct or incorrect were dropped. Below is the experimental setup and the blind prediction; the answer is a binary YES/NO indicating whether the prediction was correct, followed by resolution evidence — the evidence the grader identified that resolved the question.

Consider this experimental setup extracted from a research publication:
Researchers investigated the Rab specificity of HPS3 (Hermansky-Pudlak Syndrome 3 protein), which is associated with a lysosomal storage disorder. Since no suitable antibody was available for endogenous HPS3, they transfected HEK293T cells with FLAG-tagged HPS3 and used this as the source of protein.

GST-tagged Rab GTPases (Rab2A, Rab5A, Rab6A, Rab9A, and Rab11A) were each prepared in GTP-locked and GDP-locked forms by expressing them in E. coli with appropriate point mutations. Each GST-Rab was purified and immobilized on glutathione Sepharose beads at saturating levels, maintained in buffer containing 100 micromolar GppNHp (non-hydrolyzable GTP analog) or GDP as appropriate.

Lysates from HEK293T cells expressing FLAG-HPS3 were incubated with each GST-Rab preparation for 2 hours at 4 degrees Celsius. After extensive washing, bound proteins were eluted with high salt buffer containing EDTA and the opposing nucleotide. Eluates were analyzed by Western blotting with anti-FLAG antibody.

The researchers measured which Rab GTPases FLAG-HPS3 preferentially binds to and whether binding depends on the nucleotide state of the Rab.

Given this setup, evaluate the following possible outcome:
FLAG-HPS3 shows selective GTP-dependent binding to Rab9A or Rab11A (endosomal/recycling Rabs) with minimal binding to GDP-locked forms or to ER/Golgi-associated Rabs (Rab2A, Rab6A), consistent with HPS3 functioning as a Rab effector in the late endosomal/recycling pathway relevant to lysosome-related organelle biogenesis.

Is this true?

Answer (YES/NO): YES